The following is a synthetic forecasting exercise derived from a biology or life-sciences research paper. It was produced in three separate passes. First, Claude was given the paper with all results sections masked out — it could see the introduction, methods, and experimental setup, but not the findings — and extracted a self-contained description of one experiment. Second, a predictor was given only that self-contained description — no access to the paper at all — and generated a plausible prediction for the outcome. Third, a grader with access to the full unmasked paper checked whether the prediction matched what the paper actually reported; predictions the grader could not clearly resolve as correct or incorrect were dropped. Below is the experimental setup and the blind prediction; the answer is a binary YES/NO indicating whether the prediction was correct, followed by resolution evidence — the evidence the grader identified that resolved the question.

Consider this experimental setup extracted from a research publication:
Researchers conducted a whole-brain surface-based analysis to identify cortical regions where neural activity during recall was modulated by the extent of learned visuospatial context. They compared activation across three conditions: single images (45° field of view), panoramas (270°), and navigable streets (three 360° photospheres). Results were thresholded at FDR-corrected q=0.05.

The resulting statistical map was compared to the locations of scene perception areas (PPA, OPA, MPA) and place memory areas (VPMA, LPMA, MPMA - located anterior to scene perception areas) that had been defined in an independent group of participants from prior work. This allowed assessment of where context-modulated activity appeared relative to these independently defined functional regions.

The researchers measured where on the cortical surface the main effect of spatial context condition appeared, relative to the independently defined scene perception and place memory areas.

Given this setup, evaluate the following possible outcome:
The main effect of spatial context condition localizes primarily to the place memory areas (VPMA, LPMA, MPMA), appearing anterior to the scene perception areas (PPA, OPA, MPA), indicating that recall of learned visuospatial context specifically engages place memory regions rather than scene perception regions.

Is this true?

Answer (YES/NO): YES